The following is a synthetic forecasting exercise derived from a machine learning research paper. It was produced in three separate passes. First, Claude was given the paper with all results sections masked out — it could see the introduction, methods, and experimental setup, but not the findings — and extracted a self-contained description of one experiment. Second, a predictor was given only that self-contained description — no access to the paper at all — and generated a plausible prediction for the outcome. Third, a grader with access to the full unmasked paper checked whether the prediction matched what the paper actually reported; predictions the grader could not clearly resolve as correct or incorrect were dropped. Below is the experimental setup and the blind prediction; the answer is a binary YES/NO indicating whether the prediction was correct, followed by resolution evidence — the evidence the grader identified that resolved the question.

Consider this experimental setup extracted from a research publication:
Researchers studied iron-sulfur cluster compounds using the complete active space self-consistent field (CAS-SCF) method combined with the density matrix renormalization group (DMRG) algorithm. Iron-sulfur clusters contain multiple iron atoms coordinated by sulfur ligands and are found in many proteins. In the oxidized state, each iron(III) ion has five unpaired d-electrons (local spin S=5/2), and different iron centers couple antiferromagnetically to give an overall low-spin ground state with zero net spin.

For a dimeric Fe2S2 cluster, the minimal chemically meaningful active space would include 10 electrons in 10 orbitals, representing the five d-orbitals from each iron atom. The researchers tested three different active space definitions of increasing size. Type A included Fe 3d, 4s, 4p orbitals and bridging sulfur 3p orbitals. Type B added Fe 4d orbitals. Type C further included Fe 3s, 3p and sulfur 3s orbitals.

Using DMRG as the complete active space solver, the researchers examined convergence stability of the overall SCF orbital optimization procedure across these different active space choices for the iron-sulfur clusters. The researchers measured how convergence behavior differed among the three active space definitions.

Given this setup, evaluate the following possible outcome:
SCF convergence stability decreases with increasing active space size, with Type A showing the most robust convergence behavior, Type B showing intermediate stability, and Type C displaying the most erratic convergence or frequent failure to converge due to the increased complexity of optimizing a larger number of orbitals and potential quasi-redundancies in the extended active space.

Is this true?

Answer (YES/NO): NO